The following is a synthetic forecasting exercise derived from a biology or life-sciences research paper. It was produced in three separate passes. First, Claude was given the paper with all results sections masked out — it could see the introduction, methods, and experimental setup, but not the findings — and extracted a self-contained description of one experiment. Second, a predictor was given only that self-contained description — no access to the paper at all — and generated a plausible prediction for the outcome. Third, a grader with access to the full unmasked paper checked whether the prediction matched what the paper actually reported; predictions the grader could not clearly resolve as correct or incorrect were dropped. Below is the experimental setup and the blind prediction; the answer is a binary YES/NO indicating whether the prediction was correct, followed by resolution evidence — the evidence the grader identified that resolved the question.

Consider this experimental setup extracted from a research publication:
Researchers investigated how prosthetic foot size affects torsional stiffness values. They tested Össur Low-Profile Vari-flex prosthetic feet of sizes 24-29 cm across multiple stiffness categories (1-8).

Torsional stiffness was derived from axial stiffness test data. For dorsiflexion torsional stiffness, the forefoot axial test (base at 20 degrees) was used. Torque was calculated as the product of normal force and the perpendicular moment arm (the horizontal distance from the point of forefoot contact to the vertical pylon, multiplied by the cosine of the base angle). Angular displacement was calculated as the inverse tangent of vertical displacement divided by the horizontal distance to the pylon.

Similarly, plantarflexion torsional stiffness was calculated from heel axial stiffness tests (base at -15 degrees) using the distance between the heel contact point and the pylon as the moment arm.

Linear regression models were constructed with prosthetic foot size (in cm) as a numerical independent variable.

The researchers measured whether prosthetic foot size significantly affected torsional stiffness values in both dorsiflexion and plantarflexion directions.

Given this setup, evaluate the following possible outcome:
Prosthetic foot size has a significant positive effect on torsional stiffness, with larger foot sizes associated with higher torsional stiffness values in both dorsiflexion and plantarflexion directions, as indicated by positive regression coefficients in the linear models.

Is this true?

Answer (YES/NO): YES